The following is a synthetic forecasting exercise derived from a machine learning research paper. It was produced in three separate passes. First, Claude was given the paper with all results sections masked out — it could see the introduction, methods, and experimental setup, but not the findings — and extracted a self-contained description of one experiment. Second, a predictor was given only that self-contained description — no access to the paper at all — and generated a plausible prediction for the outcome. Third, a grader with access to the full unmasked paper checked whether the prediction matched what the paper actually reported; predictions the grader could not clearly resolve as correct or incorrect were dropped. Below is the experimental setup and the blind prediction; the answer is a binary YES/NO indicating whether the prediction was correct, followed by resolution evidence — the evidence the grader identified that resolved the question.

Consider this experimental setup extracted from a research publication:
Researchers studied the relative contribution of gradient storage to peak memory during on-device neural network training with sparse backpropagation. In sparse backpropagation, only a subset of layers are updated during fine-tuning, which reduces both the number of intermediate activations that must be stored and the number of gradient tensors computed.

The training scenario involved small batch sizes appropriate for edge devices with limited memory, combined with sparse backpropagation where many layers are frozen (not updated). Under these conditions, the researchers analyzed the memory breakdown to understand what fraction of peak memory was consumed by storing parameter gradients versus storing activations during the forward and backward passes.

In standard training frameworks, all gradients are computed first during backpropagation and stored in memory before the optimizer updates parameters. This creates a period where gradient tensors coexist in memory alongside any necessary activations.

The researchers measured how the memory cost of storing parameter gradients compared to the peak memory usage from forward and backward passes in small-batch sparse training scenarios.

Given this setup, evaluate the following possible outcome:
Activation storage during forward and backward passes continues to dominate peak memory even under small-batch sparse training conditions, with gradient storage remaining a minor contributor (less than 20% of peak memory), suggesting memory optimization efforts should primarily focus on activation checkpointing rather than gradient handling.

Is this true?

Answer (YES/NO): NO